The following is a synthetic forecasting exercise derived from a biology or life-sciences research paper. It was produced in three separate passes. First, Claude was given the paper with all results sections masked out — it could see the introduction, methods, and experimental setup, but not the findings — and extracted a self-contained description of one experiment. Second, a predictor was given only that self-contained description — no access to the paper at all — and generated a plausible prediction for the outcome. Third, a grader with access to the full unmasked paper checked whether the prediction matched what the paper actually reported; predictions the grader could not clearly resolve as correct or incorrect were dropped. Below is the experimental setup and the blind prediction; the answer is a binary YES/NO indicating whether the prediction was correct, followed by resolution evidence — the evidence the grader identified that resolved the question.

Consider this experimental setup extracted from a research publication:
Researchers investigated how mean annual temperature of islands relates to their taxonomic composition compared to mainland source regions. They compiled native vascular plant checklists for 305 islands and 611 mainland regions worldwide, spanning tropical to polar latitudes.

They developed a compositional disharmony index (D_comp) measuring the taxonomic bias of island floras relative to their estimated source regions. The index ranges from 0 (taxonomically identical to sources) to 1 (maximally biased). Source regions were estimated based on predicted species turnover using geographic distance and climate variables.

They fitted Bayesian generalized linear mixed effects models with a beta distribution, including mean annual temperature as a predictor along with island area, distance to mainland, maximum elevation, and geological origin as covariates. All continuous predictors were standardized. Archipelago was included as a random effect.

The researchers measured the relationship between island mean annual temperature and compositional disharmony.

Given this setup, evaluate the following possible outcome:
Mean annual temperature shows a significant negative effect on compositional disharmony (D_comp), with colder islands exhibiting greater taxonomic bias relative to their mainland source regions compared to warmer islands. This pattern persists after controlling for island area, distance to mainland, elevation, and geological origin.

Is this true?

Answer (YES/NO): YES